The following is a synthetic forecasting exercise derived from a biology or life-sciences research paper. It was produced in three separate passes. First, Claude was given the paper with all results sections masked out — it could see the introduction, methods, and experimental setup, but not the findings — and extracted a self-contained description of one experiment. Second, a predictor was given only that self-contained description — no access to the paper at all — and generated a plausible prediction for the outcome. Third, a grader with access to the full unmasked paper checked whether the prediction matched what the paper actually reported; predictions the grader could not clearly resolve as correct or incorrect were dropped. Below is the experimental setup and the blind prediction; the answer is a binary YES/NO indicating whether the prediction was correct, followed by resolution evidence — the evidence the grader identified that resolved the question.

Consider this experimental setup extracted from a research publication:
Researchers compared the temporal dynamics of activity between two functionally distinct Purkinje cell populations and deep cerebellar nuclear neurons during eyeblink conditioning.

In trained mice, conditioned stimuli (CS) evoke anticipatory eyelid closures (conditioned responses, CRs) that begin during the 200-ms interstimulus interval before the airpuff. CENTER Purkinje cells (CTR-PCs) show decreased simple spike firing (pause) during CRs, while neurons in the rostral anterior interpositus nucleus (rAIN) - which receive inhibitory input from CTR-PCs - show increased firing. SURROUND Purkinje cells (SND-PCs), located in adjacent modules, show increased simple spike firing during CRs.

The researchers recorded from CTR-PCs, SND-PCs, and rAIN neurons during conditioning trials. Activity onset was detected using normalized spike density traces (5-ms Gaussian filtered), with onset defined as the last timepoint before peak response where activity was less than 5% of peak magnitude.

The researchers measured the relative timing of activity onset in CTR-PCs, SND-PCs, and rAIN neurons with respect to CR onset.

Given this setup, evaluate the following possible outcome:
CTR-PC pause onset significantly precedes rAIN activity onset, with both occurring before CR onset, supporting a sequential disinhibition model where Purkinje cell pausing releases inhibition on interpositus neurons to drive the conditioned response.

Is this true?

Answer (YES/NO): YES